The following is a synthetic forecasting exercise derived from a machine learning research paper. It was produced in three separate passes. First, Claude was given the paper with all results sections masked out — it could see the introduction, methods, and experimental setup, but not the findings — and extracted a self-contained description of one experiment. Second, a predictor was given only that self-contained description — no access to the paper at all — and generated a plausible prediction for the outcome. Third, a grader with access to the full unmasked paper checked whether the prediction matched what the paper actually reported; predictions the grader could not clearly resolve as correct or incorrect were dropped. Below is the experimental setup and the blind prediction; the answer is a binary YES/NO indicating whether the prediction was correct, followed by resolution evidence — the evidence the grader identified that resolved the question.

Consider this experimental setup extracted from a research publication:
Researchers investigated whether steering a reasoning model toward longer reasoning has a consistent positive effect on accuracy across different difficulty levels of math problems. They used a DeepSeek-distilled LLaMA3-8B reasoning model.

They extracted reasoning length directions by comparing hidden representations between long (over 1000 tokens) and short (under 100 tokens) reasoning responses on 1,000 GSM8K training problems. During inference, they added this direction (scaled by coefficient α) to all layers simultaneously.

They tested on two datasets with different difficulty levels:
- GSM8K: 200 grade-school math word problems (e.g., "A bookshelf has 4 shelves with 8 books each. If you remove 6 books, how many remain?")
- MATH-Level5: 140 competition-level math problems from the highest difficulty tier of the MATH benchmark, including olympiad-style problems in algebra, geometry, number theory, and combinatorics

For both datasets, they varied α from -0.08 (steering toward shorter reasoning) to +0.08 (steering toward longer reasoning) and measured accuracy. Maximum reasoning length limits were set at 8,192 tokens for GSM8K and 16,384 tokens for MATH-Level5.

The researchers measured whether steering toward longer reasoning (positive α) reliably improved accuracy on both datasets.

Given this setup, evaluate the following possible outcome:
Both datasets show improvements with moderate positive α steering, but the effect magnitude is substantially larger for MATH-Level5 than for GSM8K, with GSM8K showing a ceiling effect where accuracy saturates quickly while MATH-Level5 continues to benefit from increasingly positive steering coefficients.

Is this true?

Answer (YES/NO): NO